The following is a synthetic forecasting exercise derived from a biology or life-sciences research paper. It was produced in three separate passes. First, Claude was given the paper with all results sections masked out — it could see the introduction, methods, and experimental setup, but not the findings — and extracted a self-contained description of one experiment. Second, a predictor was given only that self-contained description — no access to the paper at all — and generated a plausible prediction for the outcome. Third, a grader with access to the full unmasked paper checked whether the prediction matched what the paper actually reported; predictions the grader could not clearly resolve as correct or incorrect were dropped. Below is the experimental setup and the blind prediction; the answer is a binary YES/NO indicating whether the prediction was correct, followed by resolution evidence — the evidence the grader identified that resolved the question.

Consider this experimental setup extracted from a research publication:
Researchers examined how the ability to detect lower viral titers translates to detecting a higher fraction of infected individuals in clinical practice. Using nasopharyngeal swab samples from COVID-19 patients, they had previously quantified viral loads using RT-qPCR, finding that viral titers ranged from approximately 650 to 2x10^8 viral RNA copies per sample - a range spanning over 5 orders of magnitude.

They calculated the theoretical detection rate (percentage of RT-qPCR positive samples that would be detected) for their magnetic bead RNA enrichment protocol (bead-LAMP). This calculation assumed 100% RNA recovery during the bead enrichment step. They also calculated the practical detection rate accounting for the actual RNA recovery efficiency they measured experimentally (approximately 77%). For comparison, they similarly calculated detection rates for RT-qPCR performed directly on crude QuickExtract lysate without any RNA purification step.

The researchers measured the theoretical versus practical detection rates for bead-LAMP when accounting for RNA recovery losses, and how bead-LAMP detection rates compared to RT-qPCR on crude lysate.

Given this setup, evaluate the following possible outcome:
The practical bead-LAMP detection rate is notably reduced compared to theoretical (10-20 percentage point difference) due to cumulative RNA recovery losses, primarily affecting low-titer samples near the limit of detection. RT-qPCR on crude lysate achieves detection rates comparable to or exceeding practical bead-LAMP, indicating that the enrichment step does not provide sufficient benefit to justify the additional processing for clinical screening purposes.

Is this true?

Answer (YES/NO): NO